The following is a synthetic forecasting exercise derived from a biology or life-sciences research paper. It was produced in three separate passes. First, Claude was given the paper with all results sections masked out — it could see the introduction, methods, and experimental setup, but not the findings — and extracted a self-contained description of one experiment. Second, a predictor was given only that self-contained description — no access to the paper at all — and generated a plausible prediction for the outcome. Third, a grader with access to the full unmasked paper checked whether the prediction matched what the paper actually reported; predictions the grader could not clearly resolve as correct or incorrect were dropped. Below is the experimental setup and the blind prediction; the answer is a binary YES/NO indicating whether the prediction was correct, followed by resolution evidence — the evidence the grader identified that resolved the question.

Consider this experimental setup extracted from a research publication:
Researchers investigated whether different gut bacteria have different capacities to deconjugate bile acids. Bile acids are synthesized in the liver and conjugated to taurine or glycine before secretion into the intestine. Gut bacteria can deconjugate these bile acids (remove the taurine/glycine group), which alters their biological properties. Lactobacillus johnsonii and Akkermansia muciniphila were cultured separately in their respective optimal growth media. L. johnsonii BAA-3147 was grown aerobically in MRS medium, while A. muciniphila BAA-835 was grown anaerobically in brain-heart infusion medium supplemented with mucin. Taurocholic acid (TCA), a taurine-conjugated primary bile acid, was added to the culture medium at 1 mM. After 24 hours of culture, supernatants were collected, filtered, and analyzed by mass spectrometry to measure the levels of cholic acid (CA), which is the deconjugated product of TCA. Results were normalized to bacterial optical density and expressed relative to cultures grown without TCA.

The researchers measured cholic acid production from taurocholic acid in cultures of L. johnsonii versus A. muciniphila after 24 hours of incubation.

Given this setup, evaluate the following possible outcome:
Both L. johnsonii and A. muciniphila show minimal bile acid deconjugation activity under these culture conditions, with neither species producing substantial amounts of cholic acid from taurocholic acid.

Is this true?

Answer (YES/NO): NO